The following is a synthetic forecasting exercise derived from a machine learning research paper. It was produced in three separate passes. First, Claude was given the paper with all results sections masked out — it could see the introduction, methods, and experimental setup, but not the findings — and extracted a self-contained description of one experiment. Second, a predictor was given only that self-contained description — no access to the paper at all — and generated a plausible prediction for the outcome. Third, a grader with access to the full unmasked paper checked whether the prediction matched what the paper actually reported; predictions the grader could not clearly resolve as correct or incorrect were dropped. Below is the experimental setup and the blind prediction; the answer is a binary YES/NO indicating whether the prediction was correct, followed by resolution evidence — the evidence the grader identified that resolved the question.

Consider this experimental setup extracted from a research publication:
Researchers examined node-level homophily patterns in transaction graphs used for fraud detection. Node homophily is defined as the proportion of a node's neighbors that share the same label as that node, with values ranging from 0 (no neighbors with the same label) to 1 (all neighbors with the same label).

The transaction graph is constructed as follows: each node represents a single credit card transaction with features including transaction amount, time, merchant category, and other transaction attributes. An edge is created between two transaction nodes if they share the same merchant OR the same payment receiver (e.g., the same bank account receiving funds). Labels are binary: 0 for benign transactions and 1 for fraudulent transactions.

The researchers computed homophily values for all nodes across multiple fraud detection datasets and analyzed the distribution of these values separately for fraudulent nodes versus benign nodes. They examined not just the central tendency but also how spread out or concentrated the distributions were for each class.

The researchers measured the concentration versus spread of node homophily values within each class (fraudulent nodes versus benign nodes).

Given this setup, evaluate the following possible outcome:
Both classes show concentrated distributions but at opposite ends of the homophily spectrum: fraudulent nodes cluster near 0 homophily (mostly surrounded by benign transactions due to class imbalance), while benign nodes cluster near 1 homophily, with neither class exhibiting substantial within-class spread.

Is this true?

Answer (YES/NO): YES